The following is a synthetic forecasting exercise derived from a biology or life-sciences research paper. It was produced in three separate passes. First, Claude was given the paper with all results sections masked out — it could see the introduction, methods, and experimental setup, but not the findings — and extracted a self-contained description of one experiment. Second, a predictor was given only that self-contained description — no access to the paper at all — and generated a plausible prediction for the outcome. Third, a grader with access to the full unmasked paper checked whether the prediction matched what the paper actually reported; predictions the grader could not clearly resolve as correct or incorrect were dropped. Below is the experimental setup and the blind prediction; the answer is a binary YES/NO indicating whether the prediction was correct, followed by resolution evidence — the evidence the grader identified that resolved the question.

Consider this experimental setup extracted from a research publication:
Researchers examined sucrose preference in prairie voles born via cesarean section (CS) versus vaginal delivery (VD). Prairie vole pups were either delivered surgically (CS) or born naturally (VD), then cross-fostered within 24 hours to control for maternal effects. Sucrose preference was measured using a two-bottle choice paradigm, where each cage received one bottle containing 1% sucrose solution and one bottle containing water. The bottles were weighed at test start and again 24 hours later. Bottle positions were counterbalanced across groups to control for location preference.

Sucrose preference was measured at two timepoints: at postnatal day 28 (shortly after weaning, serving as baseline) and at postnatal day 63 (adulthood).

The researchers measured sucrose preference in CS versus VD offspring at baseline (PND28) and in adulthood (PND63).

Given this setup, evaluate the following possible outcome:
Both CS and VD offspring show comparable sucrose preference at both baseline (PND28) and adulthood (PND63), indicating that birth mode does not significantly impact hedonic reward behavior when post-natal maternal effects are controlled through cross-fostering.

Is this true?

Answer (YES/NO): YES